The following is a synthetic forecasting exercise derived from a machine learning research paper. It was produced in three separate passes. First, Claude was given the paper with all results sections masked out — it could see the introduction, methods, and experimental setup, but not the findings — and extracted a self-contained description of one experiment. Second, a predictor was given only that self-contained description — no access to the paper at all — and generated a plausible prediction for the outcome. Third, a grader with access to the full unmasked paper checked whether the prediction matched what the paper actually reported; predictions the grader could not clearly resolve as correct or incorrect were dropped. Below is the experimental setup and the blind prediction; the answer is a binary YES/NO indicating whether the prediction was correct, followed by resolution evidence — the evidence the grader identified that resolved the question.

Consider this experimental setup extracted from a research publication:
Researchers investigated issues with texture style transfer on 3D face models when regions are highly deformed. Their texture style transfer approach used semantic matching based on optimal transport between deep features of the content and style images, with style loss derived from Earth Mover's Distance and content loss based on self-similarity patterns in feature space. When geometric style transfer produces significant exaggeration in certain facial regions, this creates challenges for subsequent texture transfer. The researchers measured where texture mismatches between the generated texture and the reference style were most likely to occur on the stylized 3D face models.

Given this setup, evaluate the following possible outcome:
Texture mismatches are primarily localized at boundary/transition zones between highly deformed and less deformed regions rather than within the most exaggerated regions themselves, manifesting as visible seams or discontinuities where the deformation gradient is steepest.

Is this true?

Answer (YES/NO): NO